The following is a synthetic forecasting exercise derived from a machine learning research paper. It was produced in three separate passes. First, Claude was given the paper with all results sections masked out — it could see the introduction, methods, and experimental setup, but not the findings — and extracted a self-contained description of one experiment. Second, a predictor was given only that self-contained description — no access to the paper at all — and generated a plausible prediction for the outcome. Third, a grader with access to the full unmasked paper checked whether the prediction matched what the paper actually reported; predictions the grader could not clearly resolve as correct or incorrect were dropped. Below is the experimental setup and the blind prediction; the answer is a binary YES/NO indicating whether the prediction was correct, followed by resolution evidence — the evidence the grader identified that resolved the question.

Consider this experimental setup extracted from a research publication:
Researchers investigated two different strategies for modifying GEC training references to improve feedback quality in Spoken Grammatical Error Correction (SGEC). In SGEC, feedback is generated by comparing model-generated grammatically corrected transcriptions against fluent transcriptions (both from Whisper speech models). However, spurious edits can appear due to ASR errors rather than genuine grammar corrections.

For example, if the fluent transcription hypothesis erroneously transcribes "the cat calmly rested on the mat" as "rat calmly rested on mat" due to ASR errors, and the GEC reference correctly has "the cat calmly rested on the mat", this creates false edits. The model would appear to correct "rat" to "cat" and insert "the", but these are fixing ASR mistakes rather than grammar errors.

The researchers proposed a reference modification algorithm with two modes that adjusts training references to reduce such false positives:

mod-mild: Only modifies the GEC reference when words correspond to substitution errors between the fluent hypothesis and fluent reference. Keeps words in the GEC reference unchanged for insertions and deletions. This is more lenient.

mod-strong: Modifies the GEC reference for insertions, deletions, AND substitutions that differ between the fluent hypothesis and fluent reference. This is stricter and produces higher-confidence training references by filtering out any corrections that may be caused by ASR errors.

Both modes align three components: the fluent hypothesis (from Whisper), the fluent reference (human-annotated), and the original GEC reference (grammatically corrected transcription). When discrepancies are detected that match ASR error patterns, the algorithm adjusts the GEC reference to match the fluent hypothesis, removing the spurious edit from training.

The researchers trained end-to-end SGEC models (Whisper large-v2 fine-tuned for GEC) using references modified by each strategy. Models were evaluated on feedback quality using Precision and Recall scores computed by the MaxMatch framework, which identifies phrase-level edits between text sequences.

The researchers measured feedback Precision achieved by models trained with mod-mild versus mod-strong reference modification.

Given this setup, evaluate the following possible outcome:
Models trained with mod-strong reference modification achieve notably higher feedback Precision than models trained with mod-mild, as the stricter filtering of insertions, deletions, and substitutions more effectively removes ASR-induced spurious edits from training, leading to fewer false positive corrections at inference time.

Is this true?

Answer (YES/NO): YES